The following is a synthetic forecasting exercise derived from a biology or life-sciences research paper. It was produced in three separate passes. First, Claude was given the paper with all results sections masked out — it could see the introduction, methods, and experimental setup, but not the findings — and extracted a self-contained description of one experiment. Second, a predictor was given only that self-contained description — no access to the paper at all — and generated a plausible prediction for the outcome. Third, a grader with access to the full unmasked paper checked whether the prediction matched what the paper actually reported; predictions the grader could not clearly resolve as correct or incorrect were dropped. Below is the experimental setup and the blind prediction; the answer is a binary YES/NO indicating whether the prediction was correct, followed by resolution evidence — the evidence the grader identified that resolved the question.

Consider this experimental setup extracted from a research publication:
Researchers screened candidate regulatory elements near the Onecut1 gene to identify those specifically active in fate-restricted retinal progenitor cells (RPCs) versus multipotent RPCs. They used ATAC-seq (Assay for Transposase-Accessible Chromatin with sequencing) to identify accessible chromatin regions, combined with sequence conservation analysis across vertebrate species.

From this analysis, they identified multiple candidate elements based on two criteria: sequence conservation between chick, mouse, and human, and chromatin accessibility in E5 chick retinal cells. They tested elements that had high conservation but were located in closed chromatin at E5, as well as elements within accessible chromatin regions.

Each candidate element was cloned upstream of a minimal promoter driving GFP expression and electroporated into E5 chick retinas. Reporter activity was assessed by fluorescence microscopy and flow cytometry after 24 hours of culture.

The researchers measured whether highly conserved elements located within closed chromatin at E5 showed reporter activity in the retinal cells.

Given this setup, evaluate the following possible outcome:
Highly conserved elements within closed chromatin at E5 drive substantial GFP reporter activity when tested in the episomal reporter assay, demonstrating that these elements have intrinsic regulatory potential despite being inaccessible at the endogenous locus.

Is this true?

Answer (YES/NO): NO